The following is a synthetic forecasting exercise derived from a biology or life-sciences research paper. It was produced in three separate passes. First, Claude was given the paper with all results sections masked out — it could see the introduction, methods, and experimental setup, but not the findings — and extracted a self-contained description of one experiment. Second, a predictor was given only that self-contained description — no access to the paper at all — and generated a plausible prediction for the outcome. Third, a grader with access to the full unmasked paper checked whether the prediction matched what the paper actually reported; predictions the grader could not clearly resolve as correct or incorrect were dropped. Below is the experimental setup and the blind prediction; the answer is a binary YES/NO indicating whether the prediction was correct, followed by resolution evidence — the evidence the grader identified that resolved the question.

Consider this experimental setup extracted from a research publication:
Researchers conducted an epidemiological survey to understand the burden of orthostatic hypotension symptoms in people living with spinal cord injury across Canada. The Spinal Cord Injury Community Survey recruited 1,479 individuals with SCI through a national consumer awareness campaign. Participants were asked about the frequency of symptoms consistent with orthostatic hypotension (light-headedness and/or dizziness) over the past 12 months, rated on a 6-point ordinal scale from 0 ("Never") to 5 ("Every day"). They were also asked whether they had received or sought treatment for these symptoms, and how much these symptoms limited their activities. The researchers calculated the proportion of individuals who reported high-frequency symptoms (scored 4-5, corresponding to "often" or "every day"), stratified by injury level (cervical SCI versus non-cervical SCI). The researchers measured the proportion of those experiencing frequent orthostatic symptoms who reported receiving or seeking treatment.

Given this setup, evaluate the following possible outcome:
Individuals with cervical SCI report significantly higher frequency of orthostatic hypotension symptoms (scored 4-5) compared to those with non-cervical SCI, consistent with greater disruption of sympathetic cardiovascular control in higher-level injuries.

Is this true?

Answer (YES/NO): YES